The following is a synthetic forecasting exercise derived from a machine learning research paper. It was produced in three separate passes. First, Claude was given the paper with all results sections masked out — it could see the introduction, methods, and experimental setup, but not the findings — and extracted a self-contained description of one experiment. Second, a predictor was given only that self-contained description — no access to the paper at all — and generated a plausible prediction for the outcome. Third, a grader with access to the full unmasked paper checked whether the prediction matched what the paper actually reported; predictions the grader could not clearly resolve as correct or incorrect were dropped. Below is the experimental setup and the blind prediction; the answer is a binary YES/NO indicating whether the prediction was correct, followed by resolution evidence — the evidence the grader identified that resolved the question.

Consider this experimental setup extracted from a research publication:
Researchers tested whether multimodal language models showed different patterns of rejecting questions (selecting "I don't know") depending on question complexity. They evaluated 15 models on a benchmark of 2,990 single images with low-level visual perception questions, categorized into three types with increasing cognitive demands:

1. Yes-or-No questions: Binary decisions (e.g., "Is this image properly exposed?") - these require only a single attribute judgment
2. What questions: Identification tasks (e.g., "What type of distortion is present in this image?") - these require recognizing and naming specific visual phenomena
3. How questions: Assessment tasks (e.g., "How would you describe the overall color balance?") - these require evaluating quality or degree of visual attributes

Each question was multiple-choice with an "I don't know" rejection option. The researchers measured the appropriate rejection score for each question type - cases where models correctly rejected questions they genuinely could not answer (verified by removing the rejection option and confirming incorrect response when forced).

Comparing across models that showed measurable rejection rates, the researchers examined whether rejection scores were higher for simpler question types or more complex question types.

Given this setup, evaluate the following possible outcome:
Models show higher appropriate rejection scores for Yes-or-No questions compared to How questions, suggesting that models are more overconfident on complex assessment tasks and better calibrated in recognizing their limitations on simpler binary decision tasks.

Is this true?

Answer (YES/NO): NO